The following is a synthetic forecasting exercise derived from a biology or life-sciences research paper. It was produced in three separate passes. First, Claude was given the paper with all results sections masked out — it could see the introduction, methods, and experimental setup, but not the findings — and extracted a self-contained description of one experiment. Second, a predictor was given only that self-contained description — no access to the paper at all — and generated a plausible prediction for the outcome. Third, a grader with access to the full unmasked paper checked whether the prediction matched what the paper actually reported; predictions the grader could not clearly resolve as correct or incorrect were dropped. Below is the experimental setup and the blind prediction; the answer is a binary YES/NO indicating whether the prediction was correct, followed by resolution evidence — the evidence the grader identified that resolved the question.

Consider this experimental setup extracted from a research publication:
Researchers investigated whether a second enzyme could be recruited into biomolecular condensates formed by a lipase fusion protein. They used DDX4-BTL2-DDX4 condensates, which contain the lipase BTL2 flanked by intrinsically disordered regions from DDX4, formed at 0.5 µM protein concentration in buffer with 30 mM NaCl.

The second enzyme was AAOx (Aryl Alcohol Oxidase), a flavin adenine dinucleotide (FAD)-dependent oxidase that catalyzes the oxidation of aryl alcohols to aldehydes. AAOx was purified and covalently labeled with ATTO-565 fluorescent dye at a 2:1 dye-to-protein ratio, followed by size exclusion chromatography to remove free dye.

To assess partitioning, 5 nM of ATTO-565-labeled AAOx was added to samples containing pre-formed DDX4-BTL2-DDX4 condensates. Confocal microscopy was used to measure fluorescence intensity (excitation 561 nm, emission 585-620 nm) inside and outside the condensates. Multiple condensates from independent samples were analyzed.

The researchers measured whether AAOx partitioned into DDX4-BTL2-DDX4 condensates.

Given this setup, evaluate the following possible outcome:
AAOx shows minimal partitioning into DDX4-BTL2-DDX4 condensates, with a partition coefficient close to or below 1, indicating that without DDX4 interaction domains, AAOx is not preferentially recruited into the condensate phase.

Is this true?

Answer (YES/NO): NO